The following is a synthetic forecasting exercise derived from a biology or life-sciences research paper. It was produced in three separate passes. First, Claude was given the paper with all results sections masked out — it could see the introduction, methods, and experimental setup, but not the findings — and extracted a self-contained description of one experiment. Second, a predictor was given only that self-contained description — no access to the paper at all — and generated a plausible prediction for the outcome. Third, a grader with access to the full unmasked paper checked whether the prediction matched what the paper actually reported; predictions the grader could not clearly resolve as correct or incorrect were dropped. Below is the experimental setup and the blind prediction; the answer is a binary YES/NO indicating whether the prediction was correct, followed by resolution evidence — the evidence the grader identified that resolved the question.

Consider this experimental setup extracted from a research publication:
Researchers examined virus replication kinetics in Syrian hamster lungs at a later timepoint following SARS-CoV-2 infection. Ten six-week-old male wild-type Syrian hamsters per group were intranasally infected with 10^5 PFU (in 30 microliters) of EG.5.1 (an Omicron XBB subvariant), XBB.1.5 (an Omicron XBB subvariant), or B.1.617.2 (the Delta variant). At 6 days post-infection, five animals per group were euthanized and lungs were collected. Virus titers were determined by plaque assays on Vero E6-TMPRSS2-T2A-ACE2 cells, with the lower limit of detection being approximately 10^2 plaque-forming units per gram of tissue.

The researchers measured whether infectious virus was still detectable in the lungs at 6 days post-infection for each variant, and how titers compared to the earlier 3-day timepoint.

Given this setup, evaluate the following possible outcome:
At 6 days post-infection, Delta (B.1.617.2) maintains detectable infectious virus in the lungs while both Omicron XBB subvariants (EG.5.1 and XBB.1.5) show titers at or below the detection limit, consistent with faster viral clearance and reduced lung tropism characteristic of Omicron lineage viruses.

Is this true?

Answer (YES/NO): NO